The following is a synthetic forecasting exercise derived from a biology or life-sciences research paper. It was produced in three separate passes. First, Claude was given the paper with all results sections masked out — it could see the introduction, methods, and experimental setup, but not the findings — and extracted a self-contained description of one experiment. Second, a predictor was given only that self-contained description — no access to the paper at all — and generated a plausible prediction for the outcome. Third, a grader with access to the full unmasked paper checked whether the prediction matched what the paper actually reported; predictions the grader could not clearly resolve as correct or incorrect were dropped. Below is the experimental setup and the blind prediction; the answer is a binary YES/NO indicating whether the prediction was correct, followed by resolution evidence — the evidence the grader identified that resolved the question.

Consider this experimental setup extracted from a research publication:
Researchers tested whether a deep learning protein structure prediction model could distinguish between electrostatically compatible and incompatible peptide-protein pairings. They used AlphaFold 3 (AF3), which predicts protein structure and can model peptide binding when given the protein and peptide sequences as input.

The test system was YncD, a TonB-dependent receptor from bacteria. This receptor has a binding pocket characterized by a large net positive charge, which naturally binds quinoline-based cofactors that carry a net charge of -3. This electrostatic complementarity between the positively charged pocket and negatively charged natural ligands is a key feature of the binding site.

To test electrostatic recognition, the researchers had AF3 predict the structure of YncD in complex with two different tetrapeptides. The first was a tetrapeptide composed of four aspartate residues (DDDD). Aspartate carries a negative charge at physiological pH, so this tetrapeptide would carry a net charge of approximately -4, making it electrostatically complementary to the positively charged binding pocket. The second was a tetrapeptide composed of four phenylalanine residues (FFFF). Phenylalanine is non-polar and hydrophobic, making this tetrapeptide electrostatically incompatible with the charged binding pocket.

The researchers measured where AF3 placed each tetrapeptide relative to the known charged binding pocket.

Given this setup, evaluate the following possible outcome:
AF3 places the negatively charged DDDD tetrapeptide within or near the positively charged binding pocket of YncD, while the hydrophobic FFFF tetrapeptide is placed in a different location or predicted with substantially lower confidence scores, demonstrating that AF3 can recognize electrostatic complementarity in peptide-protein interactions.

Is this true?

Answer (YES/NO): NO